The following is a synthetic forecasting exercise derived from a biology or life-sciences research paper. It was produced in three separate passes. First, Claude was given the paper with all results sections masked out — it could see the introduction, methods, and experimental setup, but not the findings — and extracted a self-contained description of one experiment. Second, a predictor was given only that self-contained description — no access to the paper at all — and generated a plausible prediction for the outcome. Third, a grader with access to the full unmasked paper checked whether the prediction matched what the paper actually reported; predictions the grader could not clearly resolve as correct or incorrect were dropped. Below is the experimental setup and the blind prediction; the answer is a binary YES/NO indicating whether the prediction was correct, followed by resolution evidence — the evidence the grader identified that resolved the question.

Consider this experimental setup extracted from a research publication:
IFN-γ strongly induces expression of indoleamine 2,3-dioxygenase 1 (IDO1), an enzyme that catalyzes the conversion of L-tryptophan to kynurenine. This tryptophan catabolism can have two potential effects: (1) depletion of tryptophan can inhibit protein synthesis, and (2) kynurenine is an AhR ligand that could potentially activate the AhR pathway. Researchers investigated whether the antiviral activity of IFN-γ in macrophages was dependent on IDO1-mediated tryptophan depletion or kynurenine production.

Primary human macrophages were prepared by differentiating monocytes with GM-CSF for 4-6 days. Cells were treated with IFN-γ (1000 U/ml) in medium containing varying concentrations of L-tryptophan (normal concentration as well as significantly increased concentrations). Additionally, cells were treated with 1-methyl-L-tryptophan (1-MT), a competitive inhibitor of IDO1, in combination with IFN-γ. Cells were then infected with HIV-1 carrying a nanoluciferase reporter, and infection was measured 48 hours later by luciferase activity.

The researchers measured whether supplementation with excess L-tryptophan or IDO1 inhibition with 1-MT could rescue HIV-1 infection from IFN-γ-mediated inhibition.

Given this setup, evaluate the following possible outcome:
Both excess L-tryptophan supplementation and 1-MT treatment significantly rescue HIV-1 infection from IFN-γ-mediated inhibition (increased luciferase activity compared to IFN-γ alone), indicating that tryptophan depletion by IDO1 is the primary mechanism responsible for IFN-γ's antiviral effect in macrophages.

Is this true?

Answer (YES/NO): NO